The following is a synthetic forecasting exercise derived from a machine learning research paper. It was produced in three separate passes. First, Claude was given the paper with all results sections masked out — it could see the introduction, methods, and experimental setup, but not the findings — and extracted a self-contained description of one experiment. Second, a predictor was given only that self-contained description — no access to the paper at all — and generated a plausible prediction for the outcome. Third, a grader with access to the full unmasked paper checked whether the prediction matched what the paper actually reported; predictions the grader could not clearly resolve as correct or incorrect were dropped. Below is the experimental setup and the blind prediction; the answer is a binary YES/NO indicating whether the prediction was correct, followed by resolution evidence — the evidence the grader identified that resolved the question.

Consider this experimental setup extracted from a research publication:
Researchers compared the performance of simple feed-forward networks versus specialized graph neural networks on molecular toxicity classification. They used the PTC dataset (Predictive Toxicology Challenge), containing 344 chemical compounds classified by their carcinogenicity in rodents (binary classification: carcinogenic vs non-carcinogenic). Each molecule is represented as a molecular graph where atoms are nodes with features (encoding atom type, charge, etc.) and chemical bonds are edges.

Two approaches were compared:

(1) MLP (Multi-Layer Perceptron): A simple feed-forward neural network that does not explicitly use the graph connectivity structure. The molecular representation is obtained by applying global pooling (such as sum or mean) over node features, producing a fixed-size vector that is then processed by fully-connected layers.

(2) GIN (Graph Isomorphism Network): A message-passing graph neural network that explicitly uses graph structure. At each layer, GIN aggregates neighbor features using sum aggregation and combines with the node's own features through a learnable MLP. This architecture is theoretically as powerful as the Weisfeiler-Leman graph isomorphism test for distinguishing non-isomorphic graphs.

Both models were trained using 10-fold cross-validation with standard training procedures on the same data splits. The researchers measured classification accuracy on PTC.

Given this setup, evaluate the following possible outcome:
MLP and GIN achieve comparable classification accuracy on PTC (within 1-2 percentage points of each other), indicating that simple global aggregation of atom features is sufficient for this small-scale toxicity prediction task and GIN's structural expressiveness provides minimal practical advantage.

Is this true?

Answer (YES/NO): YES